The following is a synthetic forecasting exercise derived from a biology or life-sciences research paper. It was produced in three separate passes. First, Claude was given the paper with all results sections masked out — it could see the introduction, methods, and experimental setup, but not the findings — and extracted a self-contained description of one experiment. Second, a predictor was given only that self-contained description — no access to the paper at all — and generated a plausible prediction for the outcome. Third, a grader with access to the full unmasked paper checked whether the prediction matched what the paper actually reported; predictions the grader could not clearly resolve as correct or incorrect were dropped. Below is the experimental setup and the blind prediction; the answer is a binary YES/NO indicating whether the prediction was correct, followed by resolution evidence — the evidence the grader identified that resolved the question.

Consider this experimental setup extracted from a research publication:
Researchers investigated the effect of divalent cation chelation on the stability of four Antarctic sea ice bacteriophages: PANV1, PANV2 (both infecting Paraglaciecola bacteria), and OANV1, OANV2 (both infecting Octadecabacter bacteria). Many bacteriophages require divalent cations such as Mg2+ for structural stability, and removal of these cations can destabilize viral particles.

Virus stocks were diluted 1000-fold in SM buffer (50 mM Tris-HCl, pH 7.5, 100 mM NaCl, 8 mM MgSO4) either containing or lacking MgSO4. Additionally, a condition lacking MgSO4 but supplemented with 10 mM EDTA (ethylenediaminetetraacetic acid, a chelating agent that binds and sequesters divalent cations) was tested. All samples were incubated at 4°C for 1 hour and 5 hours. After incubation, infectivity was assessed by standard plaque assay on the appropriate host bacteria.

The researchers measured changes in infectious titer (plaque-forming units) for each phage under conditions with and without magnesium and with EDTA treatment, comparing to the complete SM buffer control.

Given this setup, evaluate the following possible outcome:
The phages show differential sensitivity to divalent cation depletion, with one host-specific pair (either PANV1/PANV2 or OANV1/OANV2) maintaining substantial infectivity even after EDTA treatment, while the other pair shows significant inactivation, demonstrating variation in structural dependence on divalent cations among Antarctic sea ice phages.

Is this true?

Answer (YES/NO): YES